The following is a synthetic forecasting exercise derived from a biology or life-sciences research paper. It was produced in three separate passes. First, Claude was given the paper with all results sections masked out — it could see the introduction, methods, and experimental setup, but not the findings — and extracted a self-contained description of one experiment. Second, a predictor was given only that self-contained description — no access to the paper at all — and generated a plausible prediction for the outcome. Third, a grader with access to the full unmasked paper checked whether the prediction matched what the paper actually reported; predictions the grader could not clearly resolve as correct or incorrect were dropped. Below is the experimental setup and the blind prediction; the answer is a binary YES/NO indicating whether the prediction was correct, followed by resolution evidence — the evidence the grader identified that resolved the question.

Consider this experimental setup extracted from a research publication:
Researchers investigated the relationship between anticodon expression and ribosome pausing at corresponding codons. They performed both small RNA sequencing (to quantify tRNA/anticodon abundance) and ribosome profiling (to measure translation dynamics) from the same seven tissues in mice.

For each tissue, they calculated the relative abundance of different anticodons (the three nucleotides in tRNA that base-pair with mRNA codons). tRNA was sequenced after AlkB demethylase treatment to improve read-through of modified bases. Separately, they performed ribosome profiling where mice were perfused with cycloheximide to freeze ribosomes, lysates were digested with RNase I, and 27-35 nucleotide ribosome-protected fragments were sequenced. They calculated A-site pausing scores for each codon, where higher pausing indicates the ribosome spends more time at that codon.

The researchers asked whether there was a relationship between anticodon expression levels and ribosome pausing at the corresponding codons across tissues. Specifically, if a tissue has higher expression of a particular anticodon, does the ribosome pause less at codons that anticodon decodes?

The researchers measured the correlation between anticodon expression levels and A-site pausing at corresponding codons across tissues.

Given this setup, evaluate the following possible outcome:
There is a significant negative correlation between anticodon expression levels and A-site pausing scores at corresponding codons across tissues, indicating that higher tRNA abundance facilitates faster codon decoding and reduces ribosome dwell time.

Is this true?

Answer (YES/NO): NO